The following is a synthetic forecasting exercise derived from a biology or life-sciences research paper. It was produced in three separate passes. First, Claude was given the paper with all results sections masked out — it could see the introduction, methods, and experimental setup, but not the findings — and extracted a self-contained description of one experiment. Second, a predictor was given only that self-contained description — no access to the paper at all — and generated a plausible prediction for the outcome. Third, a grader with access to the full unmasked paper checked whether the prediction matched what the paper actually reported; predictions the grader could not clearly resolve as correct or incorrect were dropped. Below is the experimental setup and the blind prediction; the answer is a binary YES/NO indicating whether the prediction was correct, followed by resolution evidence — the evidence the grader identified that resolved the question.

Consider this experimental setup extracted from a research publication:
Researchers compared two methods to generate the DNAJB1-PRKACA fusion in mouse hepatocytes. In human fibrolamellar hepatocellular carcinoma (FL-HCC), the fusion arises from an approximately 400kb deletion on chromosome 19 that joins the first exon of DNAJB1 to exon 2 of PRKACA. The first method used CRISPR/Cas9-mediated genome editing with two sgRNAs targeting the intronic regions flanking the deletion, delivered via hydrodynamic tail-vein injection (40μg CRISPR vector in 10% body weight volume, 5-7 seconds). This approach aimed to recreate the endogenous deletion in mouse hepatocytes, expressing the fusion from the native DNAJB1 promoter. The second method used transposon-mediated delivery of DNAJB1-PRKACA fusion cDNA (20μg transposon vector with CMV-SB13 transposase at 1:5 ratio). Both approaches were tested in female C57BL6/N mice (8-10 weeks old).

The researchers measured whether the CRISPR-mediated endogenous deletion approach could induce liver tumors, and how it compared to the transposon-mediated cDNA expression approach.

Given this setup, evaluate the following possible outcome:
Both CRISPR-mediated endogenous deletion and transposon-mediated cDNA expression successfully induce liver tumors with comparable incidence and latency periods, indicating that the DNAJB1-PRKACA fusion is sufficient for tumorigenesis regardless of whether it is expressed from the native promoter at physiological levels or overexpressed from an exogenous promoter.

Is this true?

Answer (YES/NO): YES